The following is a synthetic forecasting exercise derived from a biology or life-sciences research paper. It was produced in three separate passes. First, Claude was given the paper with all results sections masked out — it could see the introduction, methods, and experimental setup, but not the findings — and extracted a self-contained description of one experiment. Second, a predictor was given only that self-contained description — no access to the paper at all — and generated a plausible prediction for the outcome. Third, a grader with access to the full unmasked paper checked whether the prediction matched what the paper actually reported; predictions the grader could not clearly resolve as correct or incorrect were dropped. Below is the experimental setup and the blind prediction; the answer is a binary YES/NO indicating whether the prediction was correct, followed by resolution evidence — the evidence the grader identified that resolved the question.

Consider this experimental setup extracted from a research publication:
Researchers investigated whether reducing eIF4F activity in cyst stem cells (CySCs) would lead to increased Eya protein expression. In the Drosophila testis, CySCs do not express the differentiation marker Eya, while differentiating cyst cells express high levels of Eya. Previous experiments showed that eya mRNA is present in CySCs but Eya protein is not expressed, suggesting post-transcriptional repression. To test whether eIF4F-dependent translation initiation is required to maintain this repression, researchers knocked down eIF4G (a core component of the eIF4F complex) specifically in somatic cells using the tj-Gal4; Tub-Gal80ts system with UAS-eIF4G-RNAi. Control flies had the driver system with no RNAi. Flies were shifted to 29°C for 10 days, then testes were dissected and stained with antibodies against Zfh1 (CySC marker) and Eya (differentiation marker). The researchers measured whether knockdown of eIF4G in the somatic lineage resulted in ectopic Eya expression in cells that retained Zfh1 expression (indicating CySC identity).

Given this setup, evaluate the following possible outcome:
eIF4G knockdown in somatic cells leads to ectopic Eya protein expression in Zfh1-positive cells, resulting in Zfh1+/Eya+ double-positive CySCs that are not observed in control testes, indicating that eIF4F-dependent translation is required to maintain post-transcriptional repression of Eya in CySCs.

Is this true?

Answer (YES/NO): NO